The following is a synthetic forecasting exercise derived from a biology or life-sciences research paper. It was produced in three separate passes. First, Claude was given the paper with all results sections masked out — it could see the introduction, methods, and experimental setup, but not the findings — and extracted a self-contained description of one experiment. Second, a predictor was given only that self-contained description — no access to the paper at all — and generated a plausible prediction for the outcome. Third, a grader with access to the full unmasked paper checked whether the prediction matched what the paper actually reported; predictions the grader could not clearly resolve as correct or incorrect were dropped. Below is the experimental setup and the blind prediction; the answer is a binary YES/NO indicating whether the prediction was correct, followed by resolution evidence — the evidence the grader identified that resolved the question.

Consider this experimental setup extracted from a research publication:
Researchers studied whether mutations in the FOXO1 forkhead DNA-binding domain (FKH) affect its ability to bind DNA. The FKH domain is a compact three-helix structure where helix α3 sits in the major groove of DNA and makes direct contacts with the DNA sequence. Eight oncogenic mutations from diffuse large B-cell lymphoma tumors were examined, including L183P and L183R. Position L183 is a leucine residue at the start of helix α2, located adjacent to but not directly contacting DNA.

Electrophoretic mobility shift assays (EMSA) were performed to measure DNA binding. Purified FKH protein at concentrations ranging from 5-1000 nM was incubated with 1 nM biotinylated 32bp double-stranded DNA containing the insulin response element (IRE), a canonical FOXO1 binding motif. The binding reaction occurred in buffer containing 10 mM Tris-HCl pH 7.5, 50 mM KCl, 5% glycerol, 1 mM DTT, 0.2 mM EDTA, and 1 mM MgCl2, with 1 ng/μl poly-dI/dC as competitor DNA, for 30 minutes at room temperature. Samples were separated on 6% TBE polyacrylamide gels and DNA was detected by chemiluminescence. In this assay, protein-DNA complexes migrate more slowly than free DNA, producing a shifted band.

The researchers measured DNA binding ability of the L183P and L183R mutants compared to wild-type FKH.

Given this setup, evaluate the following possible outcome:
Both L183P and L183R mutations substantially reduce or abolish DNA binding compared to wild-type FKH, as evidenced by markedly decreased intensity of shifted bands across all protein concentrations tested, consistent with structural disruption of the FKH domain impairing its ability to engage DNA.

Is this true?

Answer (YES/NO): NO